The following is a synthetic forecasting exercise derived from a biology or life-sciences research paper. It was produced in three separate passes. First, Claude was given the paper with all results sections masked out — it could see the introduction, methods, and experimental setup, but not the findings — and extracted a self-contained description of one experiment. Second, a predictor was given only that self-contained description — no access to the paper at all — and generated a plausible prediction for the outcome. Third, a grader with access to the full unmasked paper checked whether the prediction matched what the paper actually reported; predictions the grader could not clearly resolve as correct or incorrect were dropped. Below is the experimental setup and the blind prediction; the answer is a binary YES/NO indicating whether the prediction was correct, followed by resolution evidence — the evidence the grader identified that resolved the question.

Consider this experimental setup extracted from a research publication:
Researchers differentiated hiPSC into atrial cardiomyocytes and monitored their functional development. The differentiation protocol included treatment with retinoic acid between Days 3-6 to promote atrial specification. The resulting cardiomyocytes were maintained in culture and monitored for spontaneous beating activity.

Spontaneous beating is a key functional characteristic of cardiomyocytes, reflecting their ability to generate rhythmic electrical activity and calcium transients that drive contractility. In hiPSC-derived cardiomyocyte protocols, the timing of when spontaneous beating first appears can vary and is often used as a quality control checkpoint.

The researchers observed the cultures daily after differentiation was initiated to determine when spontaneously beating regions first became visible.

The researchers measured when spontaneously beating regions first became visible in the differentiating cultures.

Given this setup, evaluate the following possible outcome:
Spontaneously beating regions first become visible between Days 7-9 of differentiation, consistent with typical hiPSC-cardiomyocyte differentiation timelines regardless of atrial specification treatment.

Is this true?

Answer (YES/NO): NO